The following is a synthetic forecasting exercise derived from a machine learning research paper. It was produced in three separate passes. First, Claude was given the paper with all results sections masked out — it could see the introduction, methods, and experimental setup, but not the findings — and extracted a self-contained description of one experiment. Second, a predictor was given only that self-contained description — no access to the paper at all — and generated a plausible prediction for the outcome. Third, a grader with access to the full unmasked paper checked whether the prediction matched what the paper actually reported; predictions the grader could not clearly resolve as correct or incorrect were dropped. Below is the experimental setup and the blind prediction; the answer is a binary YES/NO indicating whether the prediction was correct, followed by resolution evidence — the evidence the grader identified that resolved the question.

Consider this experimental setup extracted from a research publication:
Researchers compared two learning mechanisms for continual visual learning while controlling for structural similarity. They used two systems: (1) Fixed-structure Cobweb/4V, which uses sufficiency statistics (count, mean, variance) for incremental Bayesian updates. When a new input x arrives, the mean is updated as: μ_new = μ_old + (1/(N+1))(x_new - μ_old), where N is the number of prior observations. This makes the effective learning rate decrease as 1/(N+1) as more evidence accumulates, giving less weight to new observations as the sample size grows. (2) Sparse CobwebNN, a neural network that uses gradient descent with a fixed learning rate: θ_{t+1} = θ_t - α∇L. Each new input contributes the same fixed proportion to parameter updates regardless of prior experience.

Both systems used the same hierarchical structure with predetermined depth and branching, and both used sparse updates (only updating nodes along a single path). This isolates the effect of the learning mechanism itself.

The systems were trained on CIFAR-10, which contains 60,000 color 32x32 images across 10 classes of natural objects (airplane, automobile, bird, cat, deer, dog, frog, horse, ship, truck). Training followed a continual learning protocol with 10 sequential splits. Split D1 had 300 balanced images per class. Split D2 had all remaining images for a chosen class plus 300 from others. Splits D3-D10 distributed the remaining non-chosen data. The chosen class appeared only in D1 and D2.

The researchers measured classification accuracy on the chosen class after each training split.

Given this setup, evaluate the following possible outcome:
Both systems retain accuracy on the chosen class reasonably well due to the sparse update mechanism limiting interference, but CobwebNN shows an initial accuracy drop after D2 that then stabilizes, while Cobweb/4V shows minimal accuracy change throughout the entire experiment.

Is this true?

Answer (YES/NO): NO